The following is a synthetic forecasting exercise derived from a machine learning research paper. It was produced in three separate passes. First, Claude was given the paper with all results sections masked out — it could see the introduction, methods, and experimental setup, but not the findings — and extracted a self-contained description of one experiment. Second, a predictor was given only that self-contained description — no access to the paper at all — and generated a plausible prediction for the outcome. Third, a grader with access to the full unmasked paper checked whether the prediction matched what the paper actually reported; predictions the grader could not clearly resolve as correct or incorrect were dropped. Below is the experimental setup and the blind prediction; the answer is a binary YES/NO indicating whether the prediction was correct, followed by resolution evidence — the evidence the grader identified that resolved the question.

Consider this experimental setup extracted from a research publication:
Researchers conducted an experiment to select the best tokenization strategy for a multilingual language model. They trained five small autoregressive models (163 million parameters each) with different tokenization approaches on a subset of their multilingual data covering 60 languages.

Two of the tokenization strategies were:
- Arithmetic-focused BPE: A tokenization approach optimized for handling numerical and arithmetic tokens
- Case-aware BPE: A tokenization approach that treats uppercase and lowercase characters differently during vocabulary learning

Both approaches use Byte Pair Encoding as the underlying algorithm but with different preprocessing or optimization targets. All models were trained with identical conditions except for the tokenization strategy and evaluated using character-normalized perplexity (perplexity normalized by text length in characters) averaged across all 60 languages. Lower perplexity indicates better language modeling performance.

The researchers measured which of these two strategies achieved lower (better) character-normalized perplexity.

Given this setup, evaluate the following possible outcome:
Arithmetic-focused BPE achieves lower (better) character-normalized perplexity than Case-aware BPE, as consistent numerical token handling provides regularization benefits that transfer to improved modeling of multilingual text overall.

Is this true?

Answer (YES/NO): YES